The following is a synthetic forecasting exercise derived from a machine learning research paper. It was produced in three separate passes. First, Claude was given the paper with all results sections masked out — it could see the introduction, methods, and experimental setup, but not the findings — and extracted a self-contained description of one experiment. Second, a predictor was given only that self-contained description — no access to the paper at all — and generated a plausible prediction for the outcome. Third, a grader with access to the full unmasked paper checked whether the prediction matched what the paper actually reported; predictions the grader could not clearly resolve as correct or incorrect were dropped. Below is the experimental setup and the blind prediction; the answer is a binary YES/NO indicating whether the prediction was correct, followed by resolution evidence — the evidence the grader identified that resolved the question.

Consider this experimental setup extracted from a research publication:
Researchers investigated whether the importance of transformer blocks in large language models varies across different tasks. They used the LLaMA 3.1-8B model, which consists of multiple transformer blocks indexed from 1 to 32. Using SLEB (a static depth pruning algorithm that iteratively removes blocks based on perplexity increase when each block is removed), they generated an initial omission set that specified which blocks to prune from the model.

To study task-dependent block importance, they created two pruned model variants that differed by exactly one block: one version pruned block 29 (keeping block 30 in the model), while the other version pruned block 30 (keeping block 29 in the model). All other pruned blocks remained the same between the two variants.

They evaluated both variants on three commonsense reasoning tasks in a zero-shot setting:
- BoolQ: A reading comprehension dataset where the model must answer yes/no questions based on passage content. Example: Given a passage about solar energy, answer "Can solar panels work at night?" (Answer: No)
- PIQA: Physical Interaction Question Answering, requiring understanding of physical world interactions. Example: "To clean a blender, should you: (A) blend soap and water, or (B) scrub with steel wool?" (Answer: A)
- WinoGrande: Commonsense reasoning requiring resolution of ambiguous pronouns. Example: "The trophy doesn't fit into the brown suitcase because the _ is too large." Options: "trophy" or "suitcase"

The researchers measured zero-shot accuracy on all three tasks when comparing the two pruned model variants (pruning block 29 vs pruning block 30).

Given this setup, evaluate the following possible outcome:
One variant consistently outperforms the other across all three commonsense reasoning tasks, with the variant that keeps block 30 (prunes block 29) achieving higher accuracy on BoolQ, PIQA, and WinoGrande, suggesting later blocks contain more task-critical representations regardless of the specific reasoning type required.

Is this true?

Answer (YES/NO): NO